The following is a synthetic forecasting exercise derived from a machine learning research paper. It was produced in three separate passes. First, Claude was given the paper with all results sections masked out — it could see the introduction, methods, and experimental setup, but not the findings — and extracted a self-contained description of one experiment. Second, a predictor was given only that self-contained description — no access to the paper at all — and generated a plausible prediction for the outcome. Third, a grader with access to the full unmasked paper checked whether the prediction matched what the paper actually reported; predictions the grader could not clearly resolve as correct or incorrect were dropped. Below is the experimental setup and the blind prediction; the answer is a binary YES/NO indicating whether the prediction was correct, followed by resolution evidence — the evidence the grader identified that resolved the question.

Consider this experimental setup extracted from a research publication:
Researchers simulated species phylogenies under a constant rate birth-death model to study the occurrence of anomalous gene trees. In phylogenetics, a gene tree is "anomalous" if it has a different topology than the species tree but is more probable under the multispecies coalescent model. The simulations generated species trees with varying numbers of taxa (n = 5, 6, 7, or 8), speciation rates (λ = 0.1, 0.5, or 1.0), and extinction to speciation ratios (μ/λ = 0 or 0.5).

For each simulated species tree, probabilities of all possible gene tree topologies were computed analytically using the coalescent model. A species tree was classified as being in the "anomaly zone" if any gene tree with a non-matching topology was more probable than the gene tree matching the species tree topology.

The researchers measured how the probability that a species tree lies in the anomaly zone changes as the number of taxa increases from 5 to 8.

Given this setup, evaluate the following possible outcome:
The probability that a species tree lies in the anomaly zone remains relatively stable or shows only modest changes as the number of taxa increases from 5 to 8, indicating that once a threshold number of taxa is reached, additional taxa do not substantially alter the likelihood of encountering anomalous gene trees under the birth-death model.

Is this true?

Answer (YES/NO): NO